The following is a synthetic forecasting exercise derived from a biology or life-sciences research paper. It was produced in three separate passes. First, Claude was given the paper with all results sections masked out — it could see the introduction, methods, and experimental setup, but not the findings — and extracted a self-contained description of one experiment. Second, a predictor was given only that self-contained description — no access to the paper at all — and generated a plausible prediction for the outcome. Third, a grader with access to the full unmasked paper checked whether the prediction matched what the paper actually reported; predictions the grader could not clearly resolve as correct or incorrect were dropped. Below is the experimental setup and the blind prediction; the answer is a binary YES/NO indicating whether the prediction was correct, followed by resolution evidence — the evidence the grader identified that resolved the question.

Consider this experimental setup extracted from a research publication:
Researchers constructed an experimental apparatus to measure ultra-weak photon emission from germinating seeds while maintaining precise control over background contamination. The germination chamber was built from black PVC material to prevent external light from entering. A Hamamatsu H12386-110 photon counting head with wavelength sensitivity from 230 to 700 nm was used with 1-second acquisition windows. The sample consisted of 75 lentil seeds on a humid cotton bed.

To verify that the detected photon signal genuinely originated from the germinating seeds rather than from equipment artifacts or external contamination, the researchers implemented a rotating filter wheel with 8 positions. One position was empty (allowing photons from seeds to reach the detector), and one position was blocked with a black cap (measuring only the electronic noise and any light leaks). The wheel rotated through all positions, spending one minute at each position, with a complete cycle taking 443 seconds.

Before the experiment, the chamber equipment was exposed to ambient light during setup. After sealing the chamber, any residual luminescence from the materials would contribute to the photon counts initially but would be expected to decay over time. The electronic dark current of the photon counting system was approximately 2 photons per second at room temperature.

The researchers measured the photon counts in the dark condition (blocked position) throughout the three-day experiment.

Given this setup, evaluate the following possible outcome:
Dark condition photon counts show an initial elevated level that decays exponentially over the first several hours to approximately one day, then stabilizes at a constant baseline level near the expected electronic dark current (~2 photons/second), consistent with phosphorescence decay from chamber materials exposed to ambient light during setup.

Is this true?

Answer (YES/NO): NO